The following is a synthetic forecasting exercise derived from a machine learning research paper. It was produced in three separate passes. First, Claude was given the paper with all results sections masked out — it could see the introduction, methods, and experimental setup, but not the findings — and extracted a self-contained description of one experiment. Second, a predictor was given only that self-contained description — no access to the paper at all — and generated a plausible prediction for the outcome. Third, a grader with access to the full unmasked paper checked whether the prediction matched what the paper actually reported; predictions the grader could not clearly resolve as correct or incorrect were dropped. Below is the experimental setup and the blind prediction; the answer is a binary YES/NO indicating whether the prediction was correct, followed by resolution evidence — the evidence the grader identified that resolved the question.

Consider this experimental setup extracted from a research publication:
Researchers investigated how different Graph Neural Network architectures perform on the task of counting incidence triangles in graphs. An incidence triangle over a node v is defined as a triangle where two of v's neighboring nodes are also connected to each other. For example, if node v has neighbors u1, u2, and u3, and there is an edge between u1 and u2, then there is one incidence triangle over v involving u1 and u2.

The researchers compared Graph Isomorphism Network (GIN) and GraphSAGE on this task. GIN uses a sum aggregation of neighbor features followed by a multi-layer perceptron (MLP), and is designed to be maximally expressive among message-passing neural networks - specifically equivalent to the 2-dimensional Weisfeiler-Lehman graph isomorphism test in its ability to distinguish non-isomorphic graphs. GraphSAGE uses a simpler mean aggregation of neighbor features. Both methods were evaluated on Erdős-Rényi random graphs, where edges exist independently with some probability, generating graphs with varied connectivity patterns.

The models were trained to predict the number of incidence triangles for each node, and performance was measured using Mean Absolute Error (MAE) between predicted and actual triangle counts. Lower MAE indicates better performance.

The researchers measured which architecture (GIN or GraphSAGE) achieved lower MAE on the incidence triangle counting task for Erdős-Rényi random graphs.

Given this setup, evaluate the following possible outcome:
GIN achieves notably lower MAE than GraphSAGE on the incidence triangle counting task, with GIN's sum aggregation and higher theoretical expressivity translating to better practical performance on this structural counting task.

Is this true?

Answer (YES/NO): NO